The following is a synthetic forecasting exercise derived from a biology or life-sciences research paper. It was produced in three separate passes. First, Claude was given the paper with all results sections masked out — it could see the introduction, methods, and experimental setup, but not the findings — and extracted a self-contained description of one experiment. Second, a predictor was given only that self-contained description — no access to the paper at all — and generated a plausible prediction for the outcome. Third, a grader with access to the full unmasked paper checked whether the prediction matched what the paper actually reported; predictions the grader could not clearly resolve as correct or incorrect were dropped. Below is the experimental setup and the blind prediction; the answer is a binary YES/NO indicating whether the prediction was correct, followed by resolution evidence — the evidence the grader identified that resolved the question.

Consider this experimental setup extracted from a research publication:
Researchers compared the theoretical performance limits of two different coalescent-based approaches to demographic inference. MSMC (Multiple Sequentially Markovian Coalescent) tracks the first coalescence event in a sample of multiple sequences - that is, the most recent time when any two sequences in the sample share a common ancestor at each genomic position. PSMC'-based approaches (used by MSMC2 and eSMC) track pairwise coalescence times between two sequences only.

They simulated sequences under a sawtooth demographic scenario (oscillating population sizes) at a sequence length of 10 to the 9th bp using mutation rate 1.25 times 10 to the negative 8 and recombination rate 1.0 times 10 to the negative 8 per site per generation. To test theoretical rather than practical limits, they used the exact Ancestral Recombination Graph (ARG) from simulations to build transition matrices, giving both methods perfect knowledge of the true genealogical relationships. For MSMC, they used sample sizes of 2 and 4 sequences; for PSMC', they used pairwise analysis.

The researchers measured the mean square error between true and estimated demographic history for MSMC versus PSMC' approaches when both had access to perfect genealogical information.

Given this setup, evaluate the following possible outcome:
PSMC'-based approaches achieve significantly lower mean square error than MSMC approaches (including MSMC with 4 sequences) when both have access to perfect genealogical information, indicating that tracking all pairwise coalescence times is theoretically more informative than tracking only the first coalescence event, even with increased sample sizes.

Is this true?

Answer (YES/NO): NO